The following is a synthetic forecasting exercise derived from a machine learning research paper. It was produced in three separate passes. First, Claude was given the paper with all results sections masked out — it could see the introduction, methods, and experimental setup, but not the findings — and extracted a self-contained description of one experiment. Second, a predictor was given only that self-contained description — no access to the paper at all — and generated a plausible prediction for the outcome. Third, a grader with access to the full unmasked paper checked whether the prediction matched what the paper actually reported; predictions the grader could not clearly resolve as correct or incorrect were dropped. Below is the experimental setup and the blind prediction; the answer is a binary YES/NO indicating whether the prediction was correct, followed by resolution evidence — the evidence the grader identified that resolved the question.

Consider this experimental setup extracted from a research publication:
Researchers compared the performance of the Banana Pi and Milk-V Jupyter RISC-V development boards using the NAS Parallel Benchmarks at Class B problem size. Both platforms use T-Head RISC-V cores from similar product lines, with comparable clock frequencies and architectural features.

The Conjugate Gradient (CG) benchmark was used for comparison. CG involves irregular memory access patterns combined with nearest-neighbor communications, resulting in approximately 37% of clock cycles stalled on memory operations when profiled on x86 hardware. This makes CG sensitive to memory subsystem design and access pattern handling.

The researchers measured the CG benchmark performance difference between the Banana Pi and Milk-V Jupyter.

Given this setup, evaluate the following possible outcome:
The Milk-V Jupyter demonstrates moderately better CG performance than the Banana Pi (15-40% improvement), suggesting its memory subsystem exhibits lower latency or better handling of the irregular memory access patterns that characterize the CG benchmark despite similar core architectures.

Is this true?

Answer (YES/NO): NO